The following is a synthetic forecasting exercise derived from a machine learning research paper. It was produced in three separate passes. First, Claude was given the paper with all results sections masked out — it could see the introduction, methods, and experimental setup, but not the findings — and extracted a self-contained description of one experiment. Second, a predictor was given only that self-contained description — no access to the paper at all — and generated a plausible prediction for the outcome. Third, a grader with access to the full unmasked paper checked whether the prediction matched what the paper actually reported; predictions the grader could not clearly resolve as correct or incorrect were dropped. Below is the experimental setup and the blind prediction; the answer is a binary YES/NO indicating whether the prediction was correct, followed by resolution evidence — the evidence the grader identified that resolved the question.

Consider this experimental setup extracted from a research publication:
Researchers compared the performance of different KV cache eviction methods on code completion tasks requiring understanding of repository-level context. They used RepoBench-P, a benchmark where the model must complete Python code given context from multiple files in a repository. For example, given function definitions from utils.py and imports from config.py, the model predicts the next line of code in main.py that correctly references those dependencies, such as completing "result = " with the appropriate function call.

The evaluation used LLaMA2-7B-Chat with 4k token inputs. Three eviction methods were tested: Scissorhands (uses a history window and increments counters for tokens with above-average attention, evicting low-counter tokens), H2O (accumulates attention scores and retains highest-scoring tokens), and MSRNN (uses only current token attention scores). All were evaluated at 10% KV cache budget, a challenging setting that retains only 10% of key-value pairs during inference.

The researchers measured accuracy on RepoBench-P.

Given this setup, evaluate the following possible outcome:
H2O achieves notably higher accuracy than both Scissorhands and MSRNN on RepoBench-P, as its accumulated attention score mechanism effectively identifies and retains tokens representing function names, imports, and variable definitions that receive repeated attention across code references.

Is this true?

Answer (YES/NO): NO